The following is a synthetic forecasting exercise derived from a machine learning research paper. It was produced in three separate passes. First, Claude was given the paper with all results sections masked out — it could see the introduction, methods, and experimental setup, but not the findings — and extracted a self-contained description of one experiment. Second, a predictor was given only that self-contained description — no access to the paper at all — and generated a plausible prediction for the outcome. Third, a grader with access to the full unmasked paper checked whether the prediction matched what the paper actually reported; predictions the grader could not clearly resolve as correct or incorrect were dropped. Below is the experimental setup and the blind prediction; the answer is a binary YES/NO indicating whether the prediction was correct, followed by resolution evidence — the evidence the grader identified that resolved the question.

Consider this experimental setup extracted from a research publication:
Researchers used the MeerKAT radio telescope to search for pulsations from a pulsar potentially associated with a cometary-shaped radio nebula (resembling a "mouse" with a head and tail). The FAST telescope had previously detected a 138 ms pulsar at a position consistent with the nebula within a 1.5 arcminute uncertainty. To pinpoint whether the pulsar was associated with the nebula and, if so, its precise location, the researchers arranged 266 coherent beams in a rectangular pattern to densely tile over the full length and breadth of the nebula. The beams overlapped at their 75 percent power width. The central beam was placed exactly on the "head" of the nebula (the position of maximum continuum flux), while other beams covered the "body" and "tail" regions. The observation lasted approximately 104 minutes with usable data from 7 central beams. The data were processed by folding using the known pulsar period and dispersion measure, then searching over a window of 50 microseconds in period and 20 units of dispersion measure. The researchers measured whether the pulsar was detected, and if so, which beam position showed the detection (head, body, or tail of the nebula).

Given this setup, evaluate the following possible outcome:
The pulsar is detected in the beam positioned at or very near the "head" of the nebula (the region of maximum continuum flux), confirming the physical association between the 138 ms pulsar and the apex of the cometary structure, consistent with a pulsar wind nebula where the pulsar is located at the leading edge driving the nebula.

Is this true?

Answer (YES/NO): YES